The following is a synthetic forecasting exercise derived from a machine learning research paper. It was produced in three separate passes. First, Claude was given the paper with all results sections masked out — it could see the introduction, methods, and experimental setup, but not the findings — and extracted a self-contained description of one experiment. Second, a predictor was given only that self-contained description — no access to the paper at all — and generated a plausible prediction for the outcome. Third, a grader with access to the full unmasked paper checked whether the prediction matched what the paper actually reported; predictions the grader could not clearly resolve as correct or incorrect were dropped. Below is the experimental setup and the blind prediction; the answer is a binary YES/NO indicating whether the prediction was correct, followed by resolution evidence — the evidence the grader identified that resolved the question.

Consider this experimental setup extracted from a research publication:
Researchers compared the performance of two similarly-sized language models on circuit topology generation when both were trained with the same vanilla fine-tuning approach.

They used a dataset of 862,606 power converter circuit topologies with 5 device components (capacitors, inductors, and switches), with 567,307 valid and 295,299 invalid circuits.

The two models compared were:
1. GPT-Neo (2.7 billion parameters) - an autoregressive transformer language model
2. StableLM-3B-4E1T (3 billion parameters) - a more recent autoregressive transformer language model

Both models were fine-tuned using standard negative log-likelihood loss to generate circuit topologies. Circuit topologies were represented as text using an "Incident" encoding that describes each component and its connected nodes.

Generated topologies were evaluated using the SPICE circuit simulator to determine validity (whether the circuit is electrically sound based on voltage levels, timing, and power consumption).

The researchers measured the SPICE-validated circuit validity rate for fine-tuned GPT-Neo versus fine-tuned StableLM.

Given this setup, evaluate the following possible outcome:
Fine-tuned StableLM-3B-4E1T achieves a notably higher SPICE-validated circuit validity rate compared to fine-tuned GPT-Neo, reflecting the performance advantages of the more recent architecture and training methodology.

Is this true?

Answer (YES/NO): NO